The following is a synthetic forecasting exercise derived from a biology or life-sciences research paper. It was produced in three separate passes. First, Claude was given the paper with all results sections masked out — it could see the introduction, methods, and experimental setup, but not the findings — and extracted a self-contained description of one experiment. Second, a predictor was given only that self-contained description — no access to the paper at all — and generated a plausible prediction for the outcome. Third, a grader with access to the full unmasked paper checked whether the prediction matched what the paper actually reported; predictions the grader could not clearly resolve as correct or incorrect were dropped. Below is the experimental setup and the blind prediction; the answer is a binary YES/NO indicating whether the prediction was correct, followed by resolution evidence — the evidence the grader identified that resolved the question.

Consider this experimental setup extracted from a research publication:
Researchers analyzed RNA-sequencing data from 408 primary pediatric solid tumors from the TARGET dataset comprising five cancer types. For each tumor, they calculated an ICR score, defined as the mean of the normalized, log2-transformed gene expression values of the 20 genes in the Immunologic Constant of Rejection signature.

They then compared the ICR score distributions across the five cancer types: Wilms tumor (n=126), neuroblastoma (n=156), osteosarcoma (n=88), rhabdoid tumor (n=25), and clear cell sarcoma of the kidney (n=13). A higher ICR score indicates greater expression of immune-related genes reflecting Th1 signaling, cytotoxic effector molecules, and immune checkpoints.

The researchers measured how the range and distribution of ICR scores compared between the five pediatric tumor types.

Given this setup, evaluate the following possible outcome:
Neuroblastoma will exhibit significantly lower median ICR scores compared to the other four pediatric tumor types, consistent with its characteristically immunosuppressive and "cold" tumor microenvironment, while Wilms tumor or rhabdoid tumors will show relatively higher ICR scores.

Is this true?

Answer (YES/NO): NO